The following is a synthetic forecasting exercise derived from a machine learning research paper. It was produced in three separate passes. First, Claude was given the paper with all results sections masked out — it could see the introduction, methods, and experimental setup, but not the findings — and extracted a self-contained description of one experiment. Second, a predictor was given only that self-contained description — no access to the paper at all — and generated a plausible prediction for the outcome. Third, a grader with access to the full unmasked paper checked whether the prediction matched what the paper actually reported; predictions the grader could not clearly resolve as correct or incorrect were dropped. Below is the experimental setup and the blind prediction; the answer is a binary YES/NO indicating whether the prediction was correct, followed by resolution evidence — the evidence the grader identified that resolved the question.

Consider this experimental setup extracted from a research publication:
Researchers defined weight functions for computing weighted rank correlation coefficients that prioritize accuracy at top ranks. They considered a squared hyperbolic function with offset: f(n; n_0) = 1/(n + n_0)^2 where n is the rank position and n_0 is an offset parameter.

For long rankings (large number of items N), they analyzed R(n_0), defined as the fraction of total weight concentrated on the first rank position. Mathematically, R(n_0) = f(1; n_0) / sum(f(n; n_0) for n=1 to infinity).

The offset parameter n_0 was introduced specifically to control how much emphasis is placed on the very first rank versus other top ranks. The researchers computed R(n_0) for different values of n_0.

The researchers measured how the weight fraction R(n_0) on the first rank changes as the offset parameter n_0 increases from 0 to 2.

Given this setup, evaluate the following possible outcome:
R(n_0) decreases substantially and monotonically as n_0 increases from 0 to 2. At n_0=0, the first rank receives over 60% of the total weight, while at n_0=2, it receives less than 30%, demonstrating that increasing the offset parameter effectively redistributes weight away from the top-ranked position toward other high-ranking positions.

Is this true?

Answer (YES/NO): YES